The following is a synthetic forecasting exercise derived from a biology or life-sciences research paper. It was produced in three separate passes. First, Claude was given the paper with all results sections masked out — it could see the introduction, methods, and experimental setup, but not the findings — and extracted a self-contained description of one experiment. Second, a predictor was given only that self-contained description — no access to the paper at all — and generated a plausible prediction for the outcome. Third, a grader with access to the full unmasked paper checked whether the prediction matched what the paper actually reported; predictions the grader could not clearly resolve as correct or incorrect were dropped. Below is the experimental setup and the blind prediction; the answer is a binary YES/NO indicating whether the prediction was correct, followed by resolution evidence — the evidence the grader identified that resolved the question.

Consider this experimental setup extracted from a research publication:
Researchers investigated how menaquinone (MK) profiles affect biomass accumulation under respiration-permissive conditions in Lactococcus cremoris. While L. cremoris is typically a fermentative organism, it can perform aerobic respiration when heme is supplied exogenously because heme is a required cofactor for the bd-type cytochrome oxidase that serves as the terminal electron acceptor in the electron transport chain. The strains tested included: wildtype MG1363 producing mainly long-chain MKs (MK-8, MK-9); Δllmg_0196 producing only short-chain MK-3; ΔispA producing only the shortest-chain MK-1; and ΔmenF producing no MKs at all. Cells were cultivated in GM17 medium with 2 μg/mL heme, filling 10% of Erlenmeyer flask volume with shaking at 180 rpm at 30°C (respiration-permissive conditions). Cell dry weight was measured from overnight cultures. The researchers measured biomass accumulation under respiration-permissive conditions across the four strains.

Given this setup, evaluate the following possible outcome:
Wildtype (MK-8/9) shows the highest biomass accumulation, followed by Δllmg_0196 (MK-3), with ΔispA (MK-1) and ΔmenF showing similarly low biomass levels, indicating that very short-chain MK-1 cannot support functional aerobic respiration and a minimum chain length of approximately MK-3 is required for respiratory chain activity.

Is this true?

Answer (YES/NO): YES